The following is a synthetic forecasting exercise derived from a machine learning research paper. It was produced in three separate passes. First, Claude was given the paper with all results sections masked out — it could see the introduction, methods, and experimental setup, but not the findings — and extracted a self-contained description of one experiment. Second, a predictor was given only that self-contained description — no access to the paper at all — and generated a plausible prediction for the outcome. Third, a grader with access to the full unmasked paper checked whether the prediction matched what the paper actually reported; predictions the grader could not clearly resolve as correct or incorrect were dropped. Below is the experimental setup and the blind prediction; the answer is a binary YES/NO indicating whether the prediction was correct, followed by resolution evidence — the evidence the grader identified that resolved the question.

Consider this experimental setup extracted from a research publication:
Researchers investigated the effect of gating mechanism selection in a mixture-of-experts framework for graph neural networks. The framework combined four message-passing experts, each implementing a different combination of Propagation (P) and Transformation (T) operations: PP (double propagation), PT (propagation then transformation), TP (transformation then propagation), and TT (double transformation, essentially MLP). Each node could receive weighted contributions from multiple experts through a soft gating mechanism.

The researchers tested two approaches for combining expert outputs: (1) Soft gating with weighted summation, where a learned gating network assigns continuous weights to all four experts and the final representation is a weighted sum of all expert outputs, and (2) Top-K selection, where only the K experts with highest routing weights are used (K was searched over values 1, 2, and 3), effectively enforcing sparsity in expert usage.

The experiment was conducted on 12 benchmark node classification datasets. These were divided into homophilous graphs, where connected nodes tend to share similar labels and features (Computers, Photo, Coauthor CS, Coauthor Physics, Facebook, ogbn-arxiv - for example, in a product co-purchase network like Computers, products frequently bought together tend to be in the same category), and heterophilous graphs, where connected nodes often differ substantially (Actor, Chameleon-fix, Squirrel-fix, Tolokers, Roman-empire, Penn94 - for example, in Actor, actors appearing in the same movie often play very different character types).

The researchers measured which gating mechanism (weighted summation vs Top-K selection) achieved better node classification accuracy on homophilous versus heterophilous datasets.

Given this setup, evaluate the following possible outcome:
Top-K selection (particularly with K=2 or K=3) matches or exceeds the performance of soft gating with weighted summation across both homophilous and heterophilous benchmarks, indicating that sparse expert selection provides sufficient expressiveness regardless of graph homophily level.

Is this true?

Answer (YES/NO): NO